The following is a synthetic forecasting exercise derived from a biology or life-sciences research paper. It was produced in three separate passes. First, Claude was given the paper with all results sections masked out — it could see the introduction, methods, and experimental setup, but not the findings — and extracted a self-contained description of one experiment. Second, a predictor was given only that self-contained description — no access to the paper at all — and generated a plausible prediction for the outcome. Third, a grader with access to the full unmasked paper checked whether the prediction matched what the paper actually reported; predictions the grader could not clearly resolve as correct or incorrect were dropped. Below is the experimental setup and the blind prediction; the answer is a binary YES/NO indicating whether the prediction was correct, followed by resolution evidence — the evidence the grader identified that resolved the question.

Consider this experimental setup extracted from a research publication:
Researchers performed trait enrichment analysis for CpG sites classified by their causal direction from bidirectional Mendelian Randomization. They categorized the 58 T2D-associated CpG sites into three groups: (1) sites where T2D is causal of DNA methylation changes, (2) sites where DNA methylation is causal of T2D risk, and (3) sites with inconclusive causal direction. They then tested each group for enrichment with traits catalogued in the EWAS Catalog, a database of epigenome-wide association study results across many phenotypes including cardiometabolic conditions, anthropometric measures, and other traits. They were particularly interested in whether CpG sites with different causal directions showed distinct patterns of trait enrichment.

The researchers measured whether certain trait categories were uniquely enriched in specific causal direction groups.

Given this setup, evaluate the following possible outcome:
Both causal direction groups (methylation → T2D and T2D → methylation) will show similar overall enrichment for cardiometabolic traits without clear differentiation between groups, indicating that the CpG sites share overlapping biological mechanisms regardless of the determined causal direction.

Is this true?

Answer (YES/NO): NO